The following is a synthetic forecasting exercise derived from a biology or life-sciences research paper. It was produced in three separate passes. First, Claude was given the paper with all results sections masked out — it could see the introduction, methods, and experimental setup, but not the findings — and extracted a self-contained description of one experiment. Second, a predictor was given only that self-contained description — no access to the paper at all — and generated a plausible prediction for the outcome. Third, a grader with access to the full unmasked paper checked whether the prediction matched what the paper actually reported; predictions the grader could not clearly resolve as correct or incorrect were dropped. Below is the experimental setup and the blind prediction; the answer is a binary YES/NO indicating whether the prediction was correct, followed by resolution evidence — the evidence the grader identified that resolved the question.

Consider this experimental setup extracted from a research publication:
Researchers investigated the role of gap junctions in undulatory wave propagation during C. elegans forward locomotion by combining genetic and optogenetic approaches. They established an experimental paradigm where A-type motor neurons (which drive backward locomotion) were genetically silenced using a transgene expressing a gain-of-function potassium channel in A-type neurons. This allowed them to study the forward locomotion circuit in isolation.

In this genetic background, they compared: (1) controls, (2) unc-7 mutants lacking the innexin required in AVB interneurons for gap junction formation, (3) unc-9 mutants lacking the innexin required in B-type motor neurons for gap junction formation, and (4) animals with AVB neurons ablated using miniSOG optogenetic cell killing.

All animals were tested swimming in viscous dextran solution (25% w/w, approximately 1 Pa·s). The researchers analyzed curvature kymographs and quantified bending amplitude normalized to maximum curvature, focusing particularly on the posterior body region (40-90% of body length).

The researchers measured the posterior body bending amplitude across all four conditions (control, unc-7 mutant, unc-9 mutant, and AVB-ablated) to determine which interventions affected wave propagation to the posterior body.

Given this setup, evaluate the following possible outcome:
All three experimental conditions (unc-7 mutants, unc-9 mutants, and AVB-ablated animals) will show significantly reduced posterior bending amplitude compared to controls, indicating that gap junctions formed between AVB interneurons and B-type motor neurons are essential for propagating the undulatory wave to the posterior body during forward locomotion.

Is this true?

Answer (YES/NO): YES